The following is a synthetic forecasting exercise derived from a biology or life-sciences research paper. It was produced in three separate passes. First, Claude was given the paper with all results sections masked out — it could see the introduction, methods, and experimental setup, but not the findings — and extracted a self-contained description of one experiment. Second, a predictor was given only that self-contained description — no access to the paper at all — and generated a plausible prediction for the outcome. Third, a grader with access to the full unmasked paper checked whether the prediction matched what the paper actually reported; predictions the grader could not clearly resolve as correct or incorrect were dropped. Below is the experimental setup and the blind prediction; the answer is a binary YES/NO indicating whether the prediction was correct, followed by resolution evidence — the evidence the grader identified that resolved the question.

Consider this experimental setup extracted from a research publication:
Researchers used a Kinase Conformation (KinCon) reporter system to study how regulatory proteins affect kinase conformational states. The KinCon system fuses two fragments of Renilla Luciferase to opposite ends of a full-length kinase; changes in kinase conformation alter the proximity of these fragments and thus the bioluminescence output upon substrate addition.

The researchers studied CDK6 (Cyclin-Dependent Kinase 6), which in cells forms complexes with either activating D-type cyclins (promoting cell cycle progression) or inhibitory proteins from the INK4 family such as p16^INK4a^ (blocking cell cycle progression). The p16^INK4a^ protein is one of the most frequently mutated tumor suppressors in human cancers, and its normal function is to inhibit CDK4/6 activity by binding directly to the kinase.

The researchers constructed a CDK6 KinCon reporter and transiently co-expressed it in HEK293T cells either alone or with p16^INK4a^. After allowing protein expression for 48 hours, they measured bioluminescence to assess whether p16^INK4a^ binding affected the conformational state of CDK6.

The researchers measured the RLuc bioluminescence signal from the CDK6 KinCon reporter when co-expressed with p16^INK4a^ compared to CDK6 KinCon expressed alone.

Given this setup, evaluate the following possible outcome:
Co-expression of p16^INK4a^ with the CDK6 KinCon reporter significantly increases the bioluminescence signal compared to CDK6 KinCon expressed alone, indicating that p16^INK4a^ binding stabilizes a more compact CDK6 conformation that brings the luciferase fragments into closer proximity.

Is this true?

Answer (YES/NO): YES